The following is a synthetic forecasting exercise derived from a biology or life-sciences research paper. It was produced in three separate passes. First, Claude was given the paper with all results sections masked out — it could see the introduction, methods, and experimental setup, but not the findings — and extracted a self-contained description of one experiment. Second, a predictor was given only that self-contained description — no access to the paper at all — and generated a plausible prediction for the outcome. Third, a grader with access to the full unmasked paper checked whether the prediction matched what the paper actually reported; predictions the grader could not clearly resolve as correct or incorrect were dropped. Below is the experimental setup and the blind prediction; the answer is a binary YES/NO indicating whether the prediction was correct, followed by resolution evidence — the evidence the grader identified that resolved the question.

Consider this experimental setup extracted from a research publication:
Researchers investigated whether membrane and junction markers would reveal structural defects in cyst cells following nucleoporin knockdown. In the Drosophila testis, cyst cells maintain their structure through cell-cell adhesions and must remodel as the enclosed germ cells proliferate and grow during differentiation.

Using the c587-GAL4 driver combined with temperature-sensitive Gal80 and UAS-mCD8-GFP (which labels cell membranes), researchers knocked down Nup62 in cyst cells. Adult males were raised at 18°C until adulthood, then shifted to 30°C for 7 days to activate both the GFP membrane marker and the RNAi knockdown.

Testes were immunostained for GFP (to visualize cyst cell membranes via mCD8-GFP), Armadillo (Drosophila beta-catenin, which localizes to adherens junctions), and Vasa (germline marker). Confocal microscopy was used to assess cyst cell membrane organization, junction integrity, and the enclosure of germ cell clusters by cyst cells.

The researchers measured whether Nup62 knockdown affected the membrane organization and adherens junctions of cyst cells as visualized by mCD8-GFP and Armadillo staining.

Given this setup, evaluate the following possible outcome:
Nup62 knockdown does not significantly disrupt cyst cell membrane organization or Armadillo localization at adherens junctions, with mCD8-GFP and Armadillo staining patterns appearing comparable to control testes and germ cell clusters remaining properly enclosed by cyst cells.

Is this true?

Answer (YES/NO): NO